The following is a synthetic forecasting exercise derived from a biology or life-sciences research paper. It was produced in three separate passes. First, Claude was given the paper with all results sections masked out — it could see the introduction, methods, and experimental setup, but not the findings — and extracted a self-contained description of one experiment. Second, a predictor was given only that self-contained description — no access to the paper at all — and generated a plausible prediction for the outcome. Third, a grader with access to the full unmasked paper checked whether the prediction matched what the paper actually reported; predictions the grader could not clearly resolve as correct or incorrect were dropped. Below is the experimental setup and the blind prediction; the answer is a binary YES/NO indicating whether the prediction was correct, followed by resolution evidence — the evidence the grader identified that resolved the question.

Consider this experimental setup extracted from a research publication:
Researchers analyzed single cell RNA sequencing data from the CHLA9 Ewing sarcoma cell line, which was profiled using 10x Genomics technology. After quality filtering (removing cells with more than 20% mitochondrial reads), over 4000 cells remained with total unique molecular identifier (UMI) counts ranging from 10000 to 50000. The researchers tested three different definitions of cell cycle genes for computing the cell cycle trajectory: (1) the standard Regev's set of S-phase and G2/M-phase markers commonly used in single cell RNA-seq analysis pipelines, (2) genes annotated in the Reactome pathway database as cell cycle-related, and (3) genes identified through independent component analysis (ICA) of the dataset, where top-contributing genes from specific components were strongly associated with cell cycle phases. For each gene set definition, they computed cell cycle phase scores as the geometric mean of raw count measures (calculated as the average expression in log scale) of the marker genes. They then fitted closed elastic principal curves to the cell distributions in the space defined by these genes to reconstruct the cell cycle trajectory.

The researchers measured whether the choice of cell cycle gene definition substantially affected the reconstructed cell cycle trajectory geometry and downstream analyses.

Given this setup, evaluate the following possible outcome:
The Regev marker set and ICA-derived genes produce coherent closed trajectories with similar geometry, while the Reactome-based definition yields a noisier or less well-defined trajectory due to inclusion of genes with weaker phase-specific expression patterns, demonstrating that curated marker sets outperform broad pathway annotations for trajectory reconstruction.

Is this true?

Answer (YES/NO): NO